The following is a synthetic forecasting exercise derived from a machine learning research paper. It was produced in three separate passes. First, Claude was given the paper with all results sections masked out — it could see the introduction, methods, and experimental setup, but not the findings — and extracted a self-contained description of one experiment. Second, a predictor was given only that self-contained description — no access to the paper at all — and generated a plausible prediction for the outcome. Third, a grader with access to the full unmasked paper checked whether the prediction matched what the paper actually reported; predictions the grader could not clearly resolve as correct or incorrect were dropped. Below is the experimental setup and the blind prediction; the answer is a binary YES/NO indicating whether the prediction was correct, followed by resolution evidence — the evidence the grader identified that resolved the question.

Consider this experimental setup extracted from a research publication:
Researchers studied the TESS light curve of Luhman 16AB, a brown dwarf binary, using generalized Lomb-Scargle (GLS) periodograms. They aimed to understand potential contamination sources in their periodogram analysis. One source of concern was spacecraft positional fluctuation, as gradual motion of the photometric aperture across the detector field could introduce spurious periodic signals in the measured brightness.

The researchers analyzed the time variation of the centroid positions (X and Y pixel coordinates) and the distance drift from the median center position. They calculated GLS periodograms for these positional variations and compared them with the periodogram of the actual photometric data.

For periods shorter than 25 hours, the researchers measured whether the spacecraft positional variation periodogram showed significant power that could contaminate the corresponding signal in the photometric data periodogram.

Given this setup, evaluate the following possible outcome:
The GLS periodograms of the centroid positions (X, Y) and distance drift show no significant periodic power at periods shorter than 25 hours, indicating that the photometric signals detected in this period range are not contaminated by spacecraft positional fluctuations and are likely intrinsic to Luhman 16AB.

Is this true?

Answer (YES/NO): YES